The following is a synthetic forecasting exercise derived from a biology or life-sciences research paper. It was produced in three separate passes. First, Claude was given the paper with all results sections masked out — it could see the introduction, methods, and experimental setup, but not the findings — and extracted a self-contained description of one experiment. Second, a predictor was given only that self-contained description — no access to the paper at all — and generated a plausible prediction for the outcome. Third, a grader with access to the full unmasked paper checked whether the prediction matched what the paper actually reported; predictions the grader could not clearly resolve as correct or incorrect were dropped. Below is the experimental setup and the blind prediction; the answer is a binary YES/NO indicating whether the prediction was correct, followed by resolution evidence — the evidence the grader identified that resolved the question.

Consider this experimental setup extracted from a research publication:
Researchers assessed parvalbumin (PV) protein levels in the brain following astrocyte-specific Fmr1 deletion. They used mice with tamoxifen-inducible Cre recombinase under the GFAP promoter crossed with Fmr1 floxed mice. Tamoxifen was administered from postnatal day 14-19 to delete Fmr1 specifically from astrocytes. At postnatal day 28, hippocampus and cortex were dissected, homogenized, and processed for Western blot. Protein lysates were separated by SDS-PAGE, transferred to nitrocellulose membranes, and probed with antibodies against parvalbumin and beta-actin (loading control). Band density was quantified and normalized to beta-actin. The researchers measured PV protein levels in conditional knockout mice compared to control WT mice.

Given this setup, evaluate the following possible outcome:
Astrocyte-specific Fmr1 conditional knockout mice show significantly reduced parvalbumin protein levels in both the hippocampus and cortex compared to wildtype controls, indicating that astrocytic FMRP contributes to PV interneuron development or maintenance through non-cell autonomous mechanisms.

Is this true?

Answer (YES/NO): NO